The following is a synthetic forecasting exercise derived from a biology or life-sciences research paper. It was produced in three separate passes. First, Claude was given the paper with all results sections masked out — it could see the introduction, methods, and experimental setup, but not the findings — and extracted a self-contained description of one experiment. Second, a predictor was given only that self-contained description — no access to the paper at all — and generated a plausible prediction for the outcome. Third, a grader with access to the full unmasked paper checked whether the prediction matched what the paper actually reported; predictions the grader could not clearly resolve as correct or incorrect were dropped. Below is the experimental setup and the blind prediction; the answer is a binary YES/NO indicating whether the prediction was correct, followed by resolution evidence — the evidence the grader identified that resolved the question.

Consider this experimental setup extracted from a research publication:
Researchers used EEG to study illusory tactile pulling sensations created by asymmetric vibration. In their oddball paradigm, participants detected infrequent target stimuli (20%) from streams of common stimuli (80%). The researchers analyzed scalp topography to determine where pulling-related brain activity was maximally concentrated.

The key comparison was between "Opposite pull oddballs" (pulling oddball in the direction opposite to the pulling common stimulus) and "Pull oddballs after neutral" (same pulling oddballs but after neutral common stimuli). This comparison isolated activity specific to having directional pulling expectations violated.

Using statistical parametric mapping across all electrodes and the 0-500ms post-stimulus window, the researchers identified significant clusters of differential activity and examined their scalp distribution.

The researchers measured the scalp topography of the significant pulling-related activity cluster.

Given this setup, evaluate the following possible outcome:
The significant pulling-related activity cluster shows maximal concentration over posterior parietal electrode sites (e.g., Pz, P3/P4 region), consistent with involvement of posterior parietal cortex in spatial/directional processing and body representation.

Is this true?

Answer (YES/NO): YES